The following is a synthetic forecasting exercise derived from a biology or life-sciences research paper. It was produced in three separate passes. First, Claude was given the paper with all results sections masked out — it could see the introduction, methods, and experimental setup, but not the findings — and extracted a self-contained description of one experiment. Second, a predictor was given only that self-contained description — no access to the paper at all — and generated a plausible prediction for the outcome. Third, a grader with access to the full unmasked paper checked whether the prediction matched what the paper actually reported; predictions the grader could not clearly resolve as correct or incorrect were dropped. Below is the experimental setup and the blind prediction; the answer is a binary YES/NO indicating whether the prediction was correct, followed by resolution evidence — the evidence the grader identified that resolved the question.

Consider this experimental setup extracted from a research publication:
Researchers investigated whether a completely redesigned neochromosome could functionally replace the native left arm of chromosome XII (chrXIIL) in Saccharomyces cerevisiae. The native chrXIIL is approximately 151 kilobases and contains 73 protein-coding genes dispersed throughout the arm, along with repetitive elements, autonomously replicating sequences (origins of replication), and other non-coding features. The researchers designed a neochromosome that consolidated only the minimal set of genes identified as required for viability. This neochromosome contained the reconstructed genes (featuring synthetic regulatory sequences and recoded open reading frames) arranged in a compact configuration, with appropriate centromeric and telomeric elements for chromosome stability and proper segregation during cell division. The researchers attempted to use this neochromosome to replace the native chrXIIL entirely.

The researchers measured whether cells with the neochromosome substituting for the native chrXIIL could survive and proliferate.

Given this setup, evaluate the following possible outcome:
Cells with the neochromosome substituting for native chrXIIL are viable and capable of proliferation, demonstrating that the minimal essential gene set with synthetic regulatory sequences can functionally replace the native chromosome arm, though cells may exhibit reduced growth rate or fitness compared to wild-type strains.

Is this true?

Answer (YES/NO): YES